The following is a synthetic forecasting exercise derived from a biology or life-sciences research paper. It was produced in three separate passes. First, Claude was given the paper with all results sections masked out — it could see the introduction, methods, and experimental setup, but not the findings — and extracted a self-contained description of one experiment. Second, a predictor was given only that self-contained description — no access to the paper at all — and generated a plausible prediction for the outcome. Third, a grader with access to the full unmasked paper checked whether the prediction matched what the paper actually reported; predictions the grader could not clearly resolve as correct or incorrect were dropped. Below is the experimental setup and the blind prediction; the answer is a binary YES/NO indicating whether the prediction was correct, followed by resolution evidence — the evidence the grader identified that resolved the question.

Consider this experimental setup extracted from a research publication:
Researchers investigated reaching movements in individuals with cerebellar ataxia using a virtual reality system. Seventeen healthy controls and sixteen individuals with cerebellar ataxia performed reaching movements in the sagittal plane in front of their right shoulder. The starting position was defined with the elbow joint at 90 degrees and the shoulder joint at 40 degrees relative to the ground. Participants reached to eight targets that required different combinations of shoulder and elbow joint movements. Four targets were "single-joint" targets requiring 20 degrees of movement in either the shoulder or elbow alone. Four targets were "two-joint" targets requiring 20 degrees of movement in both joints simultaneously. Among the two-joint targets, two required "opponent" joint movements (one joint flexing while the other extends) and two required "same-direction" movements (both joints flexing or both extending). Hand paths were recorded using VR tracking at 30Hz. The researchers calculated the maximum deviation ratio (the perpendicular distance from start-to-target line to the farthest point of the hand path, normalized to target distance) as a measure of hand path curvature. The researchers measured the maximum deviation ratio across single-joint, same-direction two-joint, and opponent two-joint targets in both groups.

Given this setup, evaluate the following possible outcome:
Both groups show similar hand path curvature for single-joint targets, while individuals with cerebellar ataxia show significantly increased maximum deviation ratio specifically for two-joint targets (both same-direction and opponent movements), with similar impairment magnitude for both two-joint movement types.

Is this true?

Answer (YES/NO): NO